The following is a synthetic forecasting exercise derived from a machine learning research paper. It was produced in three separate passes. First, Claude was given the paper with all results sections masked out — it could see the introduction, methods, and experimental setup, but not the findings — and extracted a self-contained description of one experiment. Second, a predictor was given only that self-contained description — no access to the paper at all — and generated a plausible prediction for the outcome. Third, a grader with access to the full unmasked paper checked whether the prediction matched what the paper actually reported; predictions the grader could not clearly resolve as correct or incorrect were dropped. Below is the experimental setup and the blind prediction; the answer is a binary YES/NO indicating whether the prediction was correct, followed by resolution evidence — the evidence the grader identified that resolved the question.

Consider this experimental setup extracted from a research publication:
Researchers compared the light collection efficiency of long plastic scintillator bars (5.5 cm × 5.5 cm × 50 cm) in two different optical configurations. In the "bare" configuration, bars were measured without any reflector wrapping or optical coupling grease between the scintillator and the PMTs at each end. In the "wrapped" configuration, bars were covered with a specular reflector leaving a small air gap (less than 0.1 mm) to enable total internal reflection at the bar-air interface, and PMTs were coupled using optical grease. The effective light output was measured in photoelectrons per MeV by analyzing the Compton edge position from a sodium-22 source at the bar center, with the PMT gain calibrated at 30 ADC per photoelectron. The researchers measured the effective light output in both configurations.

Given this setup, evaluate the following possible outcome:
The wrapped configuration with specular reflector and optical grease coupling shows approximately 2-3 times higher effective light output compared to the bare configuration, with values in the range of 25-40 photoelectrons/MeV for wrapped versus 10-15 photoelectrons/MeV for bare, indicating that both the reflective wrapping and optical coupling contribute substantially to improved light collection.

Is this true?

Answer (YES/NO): NO